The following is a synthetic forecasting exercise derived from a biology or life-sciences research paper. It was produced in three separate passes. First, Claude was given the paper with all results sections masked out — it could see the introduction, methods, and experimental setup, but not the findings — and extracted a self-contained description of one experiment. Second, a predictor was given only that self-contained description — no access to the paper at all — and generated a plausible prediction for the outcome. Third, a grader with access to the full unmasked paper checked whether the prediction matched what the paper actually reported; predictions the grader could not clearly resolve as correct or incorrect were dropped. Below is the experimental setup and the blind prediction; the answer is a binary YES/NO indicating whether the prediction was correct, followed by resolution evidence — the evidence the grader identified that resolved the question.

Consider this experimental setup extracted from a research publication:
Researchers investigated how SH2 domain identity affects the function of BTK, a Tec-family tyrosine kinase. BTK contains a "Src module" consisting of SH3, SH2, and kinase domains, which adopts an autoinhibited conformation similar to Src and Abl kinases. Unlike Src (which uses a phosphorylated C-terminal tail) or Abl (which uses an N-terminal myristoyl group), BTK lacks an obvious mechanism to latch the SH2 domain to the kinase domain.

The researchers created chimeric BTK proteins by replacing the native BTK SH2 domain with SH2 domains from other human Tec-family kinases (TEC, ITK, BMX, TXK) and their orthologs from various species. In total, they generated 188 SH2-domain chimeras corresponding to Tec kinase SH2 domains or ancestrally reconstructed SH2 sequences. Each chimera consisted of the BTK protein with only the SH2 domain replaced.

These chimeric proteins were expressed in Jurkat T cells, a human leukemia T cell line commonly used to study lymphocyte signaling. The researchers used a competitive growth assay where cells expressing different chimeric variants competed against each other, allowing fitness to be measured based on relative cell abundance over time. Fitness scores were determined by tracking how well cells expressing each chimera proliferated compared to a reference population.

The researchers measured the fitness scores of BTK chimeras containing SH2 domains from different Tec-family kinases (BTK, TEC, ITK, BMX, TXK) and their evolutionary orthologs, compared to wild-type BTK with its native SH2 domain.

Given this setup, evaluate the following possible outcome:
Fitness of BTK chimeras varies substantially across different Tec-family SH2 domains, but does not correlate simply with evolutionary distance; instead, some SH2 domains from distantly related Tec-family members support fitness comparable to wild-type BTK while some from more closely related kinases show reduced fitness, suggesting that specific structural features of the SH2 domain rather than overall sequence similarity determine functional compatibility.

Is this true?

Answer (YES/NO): NO